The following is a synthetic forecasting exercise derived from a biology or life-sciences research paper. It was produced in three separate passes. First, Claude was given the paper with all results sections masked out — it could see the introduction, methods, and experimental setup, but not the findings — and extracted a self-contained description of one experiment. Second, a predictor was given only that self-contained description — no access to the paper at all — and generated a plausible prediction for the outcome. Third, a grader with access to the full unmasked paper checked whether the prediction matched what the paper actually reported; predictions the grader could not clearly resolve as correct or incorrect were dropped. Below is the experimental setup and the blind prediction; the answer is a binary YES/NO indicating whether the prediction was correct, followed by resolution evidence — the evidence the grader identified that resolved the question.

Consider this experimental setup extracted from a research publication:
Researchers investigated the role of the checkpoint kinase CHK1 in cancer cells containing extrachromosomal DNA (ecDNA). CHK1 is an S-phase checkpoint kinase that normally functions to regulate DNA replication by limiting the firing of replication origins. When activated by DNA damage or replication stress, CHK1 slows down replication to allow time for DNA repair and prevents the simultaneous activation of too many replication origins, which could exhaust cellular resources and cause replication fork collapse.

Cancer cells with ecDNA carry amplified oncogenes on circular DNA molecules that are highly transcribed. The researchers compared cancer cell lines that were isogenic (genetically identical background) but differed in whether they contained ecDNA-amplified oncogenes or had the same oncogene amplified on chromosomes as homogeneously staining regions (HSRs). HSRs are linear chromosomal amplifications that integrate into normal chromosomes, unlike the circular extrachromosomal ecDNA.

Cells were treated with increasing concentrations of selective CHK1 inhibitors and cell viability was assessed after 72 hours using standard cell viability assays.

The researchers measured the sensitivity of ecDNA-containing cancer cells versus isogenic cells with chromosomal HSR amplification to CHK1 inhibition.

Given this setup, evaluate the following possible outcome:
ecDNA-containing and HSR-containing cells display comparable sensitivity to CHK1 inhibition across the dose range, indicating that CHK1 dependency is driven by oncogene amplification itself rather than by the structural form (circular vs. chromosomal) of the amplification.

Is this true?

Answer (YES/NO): NO